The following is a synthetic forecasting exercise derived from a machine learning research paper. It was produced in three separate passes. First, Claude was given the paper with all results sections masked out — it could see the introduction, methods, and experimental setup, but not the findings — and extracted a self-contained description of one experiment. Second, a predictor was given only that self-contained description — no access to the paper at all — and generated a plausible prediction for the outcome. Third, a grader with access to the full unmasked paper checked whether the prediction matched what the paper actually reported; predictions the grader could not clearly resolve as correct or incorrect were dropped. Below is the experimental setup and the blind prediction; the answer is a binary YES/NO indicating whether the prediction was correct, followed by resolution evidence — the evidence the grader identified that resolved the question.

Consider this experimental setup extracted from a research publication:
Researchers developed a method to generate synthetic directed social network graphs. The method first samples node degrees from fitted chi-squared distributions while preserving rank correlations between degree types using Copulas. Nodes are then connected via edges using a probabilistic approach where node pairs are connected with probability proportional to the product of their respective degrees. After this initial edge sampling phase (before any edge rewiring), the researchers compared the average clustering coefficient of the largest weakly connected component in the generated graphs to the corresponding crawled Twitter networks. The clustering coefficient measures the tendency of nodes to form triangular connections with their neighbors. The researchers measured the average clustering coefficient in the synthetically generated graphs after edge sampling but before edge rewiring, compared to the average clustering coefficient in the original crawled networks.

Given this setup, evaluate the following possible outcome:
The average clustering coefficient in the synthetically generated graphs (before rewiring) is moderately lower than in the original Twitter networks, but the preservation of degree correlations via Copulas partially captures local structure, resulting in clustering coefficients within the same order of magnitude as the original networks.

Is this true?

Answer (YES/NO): NO